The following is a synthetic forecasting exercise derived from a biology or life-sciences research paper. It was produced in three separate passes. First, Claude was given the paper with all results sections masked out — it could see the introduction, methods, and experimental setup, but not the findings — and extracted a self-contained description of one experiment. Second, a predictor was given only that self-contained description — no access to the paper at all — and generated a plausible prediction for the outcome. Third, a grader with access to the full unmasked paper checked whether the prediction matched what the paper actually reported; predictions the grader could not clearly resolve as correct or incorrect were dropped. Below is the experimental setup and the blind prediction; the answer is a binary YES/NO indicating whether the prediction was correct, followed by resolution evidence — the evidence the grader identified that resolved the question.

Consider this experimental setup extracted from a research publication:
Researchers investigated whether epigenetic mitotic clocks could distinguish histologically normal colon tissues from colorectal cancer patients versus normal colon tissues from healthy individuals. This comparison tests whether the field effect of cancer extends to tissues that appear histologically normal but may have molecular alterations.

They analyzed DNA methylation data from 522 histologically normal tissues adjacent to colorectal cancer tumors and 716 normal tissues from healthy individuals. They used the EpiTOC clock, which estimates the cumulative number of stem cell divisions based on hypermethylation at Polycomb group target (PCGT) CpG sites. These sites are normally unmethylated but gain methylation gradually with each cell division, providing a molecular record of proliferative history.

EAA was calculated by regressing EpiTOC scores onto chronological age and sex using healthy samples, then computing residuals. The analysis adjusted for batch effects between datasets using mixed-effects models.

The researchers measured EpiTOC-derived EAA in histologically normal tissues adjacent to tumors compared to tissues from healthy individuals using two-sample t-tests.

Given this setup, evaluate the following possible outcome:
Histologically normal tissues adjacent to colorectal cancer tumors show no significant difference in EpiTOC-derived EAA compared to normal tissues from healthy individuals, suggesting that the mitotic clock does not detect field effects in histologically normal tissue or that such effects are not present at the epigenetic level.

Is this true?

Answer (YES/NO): NO